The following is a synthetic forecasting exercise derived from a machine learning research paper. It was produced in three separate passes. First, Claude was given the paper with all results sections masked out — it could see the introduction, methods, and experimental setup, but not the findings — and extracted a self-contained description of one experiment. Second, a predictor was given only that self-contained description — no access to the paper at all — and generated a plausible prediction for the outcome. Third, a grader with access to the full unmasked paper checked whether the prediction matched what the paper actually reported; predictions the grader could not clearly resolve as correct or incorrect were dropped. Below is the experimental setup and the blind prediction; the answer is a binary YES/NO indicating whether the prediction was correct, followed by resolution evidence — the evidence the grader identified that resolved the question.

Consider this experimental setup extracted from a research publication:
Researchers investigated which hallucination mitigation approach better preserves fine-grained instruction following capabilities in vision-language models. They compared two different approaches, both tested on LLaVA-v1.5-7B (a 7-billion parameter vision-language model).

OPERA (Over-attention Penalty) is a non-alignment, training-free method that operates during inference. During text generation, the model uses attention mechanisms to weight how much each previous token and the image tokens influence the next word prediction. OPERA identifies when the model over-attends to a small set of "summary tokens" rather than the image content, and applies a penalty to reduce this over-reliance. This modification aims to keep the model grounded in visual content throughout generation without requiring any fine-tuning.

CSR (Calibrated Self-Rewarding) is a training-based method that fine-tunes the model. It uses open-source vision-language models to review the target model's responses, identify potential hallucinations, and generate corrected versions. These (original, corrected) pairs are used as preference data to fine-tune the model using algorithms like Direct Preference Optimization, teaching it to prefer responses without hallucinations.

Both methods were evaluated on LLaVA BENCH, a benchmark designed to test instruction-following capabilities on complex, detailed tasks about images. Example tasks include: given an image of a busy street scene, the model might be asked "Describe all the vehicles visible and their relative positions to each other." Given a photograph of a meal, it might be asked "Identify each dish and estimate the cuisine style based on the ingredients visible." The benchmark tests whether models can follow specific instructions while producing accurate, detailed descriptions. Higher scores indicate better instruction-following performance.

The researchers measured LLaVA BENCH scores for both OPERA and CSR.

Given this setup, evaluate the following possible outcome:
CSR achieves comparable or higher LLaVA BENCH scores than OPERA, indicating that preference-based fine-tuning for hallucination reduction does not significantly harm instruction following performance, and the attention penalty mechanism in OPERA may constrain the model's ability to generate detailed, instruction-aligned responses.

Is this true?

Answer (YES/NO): YES